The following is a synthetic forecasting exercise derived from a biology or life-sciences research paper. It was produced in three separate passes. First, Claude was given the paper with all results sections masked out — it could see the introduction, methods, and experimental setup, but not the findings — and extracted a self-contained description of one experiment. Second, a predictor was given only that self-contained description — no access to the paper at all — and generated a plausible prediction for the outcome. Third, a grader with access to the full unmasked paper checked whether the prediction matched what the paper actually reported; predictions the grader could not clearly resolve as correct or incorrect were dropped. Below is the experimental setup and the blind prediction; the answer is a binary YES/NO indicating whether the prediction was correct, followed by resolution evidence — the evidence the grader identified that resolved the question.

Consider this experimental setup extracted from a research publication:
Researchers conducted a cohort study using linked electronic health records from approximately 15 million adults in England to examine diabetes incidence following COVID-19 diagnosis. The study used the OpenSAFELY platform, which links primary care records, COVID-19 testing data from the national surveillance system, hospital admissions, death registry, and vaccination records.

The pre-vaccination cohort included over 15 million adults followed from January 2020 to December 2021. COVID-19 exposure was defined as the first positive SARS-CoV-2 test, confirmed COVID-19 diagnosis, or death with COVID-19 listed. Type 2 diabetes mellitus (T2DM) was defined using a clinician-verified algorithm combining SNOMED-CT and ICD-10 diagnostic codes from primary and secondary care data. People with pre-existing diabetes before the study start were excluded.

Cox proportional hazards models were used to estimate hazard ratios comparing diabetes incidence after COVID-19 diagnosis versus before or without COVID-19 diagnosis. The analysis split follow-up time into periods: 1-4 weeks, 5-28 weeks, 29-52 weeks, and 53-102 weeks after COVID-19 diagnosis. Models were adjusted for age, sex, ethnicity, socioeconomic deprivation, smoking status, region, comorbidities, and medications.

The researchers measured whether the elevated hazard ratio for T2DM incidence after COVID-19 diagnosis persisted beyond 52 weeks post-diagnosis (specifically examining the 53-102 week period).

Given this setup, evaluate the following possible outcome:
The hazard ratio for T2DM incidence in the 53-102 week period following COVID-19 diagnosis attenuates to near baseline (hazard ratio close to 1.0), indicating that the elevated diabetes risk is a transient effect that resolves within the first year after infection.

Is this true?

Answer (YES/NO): NO